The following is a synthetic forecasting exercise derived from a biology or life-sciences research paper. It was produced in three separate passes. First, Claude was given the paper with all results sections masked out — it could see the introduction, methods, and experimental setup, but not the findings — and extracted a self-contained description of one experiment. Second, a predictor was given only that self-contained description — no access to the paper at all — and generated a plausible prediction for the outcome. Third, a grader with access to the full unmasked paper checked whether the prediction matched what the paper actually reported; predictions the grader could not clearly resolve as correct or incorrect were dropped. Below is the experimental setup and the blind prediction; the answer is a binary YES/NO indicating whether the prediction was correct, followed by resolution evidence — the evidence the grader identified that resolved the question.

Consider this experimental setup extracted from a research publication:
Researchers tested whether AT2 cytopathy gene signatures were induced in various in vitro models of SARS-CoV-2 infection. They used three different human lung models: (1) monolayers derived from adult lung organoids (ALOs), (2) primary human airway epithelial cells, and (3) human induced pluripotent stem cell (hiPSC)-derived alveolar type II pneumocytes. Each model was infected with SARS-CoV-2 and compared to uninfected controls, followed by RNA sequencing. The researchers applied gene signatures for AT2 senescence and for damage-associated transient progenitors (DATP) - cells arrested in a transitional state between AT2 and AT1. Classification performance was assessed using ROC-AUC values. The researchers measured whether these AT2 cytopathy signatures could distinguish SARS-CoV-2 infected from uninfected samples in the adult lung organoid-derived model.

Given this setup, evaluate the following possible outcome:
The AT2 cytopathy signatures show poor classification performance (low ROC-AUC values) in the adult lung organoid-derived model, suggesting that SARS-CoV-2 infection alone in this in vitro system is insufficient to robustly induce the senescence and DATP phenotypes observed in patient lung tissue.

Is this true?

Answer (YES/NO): NO